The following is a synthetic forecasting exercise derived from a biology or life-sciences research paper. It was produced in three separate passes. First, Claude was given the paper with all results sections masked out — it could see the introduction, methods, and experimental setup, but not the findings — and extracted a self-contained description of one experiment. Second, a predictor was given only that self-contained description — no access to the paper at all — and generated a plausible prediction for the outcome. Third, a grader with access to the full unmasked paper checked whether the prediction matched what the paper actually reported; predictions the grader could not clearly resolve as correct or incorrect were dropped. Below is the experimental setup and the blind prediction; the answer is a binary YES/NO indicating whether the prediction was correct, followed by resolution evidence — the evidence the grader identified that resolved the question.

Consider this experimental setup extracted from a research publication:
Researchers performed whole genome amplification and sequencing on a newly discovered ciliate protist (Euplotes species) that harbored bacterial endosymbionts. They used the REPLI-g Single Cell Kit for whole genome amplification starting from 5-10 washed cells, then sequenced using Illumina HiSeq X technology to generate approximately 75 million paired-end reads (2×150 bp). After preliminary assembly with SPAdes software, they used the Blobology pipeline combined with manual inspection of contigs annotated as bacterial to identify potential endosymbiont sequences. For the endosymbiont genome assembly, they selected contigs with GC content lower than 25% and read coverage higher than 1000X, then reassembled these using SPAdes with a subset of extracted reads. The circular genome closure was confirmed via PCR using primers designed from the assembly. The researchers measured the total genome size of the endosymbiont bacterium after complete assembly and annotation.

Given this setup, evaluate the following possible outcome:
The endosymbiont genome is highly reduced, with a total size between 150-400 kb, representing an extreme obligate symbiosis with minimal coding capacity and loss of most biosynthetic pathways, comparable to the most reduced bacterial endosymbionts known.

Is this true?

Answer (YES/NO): YES